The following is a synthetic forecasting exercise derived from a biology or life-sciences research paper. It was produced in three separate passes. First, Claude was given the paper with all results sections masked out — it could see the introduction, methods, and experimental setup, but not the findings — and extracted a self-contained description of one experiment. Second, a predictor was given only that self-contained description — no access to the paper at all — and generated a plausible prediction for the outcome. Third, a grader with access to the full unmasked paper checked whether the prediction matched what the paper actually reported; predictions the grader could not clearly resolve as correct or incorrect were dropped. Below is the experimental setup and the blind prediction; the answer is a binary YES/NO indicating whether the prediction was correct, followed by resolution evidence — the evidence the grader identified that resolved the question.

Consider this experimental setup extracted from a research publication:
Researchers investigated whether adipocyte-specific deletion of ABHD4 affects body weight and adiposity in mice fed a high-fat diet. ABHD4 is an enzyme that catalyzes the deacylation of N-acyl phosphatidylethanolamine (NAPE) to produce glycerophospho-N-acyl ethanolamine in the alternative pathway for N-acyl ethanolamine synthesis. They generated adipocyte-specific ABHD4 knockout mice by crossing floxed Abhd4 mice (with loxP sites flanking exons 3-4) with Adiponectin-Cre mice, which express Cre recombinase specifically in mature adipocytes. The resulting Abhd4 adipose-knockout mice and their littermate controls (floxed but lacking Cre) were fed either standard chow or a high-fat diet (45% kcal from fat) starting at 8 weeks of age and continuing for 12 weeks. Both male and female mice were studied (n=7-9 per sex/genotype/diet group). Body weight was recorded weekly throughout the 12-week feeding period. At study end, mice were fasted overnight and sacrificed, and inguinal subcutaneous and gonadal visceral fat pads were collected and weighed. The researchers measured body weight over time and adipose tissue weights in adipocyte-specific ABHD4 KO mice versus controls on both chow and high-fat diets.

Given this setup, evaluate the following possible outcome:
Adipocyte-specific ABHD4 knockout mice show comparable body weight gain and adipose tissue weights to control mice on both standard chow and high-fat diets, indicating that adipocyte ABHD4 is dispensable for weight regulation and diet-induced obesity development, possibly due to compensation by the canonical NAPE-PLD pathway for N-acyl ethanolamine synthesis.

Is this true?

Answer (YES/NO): YES